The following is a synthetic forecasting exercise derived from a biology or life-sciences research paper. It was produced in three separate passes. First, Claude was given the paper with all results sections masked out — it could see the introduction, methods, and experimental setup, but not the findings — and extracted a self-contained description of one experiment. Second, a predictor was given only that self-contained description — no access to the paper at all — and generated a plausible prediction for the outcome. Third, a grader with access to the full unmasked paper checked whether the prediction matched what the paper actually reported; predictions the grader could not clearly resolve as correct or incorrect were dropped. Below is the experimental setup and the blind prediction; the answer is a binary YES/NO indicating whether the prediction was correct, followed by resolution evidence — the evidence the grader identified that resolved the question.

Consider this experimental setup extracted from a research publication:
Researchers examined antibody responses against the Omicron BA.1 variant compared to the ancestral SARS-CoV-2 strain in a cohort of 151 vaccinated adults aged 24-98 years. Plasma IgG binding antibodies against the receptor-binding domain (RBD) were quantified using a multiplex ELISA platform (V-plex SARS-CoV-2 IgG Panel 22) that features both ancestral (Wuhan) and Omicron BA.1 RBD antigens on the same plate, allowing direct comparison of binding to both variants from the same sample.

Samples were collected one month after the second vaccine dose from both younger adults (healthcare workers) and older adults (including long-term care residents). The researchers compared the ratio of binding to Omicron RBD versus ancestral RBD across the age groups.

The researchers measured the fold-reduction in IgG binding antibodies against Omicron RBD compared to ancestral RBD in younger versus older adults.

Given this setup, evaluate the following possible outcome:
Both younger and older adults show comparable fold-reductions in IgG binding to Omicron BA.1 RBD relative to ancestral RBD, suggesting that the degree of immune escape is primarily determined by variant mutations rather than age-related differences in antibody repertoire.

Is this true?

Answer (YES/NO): YES